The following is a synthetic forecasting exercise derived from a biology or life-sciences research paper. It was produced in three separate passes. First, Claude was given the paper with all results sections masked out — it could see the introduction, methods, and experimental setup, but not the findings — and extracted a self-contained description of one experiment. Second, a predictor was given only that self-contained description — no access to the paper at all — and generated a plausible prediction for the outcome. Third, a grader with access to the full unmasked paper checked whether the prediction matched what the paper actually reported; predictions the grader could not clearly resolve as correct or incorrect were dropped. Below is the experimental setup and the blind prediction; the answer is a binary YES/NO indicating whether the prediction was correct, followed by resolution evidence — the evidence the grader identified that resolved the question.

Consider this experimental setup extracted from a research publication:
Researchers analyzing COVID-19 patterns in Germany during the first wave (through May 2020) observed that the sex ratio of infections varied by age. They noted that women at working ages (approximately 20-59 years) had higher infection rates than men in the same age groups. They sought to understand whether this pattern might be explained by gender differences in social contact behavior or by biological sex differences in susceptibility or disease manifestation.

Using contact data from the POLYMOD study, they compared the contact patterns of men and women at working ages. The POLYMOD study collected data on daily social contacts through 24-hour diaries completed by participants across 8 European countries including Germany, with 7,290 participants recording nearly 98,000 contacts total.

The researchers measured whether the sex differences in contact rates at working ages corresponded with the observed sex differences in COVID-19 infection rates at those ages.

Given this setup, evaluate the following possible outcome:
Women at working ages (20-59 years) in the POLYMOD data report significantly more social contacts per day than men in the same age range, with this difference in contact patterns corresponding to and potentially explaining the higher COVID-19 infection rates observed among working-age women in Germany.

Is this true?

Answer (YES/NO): NO